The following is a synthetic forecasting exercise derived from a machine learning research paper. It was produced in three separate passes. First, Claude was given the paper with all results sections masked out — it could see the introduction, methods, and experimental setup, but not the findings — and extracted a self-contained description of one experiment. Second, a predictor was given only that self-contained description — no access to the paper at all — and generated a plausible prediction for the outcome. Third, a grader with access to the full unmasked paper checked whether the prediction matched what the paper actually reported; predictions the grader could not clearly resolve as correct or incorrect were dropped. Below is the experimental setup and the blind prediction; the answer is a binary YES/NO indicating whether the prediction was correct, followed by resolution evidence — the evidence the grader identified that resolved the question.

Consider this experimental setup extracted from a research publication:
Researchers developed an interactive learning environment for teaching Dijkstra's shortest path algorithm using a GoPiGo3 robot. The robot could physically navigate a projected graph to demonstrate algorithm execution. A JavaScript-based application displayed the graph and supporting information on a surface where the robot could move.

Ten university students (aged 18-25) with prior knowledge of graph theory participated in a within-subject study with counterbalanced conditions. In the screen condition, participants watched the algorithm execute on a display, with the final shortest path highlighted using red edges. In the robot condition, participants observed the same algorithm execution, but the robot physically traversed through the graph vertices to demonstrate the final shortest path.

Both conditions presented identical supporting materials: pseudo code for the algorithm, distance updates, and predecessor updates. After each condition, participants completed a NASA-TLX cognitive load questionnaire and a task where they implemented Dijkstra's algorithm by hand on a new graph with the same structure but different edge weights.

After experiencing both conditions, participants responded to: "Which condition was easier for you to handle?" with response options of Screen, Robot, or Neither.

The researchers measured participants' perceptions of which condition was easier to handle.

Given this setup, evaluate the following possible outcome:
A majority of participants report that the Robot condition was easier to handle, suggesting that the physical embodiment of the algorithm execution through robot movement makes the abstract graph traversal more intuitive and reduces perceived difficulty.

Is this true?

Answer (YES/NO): YES